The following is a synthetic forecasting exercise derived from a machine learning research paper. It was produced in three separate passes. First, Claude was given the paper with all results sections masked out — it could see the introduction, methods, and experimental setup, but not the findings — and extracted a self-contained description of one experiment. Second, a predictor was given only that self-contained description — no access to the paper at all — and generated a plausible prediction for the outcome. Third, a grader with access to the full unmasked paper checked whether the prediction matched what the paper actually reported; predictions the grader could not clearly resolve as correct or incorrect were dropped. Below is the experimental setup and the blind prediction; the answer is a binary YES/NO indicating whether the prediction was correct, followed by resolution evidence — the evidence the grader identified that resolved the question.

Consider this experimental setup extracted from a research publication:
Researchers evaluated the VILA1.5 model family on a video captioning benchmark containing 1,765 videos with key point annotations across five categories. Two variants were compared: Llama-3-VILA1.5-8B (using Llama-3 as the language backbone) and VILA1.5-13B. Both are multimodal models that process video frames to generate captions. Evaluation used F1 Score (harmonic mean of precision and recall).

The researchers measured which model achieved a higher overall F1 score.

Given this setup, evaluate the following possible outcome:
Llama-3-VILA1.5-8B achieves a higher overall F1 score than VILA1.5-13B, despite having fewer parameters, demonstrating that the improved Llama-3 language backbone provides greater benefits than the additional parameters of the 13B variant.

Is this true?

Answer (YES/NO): NO